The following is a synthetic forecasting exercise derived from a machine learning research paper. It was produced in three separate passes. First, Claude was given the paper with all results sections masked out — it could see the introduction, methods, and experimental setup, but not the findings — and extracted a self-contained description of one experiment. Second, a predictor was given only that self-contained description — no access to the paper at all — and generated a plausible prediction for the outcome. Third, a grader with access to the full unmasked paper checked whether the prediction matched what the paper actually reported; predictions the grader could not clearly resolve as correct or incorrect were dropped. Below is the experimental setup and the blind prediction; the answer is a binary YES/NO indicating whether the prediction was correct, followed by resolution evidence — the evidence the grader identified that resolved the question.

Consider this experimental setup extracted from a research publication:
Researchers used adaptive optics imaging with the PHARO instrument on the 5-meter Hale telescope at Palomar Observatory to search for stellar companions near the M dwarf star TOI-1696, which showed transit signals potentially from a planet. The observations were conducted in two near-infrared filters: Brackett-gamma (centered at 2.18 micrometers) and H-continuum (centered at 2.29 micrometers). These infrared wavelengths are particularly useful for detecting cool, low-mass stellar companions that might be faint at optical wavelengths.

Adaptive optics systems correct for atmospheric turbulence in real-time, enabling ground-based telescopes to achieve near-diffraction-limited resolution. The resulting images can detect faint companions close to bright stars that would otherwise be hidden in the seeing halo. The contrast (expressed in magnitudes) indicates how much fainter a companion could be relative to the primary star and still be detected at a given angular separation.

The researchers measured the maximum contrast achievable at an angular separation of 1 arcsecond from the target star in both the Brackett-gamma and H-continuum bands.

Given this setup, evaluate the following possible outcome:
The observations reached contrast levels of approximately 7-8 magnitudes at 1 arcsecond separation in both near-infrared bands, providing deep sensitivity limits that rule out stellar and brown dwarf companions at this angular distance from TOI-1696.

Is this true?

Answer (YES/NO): YES